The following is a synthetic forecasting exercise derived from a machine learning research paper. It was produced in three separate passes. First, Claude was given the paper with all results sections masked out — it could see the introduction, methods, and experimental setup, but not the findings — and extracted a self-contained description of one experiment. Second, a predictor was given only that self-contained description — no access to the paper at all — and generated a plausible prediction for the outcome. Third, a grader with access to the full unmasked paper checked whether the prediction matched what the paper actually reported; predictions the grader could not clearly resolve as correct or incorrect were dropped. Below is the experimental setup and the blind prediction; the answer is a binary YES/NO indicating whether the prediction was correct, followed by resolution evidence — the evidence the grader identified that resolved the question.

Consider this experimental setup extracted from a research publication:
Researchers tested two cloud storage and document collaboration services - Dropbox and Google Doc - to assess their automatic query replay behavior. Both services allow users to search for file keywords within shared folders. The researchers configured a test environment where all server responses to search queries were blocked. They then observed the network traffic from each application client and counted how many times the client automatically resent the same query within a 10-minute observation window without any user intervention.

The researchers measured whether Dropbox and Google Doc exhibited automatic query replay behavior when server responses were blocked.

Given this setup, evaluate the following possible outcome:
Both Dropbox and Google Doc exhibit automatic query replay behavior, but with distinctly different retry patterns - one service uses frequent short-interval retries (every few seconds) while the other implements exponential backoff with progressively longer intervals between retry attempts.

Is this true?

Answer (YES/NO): NO